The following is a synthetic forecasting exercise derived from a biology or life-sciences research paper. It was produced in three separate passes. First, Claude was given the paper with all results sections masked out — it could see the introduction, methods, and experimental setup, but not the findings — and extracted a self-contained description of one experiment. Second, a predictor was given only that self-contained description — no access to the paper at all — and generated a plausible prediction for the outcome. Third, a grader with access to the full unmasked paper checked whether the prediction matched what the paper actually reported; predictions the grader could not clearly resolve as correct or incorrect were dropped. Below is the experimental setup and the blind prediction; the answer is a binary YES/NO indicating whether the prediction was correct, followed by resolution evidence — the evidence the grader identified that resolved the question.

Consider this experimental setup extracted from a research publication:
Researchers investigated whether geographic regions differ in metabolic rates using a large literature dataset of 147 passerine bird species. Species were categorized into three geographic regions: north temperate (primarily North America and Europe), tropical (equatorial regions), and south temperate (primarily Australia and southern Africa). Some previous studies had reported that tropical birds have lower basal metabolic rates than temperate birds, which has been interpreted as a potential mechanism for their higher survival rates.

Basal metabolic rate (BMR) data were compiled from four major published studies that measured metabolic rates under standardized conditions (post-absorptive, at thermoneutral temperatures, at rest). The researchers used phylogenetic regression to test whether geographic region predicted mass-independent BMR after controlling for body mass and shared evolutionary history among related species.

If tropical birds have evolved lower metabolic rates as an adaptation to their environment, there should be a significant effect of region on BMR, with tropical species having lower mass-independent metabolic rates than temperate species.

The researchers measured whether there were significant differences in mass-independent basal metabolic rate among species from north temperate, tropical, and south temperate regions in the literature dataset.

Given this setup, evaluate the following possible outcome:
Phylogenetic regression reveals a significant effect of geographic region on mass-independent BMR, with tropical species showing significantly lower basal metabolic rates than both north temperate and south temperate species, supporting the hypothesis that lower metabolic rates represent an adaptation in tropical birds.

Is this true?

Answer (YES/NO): NO